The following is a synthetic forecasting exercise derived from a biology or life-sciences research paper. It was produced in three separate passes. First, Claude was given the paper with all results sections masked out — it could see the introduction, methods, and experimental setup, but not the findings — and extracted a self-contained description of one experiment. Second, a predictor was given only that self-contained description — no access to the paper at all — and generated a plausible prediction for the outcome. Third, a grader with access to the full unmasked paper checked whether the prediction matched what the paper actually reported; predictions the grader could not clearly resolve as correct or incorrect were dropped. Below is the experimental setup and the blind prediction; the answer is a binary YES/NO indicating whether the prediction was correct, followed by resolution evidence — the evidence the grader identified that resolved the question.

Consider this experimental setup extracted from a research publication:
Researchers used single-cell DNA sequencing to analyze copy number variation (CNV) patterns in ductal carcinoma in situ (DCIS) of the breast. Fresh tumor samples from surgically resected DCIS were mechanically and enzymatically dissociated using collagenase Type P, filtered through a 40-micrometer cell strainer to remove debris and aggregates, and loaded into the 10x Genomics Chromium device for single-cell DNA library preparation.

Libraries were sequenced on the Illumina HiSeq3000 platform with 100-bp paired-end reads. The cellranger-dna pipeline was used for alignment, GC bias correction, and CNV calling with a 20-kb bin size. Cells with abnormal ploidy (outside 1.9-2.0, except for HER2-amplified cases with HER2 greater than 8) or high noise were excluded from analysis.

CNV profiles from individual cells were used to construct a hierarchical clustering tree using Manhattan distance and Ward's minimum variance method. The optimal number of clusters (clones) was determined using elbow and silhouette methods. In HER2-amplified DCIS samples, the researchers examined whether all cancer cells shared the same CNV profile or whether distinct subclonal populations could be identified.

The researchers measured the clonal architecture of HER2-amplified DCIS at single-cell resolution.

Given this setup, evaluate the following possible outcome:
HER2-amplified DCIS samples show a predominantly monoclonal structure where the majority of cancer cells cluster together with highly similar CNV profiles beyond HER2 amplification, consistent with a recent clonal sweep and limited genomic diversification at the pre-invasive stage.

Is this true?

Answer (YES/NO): NO